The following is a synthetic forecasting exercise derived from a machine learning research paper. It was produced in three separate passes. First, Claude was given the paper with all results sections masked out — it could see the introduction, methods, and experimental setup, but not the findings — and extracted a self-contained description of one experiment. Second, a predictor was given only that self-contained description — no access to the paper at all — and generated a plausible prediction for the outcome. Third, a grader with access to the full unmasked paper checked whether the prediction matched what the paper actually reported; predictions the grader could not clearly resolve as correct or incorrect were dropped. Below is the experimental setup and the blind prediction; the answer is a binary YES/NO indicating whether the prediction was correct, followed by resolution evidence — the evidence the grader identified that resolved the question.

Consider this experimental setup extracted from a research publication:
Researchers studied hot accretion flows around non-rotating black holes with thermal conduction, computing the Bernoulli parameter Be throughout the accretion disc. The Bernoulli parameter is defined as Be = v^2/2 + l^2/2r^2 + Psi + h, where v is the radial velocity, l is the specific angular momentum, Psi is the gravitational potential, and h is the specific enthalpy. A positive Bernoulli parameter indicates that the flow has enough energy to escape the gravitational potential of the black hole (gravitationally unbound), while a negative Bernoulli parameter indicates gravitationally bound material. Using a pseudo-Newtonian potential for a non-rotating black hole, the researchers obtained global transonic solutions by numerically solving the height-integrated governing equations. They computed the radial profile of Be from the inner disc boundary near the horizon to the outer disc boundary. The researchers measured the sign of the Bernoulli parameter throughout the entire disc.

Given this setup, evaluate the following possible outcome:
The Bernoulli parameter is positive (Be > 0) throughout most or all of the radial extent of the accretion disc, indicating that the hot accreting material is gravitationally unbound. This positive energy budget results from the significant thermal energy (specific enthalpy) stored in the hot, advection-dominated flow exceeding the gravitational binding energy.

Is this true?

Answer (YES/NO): YES